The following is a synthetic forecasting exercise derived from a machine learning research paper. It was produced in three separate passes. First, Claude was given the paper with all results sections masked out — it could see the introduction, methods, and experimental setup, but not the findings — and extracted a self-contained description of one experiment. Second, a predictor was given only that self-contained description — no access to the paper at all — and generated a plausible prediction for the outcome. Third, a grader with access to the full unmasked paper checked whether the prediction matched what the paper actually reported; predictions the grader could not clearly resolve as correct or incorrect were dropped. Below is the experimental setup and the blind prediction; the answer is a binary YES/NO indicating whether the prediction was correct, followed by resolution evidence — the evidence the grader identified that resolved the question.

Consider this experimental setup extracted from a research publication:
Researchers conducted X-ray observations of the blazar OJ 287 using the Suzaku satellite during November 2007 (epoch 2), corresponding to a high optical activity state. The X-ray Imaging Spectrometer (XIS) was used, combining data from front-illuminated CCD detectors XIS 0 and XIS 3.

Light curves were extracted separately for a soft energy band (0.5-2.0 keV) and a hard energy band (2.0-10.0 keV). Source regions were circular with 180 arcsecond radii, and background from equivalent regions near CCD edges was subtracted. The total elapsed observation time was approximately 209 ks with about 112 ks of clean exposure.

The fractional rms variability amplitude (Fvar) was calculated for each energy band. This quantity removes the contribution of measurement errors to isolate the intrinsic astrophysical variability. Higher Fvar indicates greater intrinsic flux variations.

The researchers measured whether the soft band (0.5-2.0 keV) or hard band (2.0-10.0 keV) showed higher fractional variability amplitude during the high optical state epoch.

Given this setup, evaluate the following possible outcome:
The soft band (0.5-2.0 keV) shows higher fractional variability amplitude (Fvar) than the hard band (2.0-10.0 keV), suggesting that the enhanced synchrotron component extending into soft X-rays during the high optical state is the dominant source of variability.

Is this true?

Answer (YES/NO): NO